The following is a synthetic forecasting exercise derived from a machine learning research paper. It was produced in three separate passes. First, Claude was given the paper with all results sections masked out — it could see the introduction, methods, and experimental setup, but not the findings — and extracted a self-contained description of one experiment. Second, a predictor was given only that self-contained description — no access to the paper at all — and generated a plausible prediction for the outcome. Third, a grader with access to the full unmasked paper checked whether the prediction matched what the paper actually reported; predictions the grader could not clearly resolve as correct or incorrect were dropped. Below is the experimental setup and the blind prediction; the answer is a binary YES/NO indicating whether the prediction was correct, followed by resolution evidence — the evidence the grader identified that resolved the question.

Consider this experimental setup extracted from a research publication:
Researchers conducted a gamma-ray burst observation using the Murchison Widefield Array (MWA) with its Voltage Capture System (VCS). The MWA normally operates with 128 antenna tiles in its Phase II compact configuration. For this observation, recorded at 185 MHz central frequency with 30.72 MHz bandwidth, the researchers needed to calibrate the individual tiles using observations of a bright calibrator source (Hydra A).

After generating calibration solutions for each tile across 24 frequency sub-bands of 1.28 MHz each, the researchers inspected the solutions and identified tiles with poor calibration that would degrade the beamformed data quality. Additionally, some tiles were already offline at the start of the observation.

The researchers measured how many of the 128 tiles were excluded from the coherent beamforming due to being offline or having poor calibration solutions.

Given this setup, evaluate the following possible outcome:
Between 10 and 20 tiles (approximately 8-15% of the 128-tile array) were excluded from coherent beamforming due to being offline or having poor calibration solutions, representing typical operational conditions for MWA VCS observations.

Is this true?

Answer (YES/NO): NO